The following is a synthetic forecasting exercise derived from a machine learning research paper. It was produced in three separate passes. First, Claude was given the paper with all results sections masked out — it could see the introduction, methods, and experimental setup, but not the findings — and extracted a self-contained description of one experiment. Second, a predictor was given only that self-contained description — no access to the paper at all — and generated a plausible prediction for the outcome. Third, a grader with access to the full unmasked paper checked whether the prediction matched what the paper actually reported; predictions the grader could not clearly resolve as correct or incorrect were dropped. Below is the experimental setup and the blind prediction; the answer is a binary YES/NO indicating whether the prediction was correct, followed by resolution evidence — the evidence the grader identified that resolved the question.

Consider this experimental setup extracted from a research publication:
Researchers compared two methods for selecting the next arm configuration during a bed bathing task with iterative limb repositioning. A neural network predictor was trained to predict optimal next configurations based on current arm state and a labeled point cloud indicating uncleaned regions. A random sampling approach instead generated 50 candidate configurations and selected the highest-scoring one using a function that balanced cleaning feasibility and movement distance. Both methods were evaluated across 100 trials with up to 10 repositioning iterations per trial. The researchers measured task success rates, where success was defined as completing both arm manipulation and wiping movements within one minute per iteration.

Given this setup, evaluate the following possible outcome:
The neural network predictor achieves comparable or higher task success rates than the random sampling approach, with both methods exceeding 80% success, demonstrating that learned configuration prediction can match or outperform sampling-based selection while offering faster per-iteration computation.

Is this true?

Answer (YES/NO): NO